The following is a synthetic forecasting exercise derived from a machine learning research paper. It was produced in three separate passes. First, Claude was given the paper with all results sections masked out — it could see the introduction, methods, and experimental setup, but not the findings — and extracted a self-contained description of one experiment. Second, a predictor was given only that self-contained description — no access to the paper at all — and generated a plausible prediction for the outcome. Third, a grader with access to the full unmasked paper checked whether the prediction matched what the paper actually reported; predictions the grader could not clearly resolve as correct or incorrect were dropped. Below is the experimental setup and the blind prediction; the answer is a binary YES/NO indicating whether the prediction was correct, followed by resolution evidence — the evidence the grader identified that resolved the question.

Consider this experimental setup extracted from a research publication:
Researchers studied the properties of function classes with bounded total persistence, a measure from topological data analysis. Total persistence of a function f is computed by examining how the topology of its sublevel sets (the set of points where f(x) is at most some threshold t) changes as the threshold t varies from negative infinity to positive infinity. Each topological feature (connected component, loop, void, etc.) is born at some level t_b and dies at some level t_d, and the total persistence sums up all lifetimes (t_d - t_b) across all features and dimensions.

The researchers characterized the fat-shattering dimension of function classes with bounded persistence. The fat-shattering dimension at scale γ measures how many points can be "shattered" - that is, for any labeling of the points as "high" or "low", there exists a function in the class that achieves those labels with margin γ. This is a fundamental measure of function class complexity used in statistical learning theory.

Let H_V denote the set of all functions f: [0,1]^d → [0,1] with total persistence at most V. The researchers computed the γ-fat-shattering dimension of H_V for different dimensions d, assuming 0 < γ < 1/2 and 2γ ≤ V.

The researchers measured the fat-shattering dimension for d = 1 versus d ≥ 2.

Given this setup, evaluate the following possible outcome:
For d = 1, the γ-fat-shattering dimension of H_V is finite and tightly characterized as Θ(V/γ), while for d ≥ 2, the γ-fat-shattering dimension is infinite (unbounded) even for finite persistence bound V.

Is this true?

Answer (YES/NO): NO